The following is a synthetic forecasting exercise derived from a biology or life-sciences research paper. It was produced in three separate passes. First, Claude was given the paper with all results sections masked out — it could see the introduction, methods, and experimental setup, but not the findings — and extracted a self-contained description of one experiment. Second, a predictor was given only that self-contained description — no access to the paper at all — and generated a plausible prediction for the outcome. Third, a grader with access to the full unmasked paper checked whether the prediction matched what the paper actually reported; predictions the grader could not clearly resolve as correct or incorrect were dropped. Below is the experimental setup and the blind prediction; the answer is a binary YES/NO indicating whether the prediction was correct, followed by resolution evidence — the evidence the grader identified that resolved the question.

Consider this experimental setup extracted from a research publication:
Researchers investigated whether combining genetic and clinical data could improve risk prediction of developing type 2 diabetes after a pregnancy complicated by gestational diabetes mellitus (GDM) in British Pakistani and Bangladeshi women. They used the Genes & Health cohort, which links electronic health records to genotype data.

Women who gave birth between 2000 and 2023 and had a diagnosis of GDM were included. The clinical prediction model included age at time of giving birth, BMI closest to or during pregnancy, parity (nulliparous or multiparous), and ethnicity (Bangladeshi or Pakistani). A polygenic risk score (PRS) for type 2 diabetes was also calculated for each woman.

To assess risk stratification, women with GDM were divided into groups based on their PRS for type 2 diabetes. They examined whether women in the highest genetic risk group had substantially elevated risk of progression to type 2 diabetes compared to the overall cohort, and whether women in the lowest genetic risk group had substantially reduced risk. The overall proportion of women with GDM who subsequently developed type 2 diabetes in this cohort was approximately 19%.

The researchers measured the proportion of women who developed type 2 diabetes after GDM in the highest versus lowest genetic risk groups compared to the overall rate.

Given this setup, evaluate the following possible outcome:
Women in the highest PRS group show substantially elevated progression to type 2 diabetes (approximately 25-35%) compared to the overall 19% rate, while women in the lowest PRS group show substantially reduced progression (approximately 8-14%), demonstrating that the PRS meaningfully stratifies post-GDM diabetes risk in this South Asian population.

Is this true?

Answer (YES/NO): YES